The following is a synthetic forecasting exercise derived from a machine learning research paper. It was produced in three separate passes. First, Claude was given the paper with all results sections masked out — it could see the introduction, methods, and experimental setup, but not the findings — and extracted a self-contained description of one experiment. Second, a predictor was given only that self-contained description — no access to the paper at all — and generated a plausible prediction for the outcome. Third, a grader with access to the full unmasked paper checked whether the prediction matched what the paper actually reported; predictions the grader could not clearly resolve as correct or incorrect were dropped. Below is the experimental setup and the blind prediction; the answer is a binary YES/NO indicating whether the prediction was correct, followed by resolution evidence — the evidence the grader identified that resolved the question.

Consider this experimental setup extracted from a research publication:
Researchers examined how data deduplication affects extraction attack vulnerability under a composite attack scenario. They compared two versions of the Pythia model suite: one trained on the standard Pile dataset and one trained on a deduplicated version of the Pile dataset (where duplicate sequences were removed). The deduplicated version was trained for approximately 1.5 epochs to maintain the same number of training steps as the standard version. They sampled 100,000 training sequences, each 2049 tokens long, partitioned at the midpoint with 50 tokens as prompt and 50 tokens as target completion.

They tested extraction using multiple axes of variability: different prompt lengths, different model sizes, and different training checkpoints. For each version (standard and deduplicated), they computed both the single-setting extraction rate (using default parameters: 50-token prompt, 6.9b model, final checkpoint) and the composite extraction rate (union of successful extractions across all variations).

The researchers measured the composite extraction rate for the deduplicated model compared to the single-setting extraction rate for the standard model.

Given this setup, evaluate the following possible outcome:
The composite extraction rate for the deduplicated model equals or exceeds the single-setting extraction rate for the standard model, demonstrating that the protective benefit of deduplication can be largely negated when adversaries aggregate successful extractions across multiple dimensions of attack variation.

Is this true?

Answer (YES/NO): YES